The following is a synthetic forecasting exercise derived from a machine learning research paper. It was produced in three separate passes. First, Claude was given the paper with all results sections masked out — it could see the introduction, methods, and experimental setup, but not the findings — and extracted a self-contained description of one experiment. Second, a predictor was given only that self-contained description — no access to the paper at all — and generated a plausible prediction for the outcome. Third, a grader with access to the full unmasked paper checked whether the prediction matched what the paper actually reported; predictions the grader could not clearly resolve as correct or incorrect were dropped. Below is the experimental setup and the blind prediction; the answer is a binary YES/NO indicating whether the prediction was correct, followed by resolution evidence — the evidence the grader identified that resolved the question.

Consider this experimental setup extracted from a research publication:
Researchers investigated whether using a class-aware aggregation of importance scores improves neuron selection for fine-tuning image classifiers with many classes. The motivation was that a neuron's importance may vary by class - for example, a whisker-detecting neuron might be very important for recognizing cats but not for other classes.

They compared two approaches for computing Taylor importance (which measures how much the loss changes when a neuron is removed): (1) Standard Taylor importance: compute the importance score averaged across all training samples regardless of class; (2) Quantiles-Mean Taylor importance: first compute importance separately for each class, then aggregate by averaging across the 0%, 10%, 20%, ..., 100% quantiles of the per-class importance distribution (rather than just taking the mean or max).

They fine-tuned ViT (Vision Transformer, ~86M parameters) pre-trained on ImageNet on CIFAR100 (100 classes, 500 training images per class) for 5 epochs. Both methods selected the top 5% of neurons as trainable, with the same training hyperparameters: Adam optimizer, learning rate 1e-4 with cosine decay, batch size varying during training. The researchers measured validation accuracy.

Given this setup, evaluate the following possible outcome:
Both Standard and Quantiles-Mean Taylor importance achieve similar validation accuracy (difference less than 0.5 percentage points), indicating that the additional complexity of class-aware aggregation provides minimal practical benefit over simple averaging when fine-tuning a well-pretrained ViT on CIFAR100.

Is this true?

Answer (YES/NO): YES